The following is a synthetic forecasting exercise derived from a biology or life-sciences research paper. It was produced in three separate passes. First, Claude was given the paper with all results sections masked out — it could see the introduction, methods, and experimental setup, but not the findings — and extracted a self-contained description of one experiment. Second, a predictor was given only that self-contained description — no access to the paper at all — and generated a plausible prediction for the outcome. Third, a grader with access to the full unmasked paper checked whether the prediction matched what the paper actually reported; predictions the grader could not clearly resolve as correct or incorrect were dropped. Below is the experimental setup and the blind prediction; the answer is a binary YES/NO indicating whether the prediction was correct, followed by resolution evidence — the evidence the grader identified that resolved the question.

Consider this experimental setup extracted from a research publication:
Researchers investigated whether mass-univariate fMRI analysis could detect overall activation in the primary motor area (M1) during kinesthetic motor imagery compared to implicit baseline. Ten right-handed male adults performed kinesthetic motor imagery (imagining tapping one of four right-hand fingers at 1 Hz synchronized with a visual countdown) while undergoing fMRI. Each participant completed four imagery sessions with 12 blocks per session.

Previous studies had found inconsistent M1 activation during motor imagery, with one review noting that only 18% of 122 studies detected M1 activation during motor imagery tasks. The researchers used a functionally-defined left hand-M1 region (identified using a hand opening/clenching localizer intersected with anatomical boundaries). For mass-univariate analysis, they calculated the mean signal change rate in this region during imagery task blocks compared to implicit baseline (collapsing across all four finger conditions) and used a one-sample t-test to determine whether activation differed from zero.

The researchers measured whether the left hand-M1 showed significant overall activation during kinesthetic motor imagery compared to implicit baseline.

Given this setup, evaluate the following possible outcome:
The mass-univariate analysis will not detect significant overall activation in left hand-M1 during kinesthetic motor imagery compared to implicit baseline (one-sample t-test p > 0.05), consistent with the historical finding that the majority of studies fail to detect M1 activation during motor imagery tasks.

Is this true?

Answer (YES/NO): YES